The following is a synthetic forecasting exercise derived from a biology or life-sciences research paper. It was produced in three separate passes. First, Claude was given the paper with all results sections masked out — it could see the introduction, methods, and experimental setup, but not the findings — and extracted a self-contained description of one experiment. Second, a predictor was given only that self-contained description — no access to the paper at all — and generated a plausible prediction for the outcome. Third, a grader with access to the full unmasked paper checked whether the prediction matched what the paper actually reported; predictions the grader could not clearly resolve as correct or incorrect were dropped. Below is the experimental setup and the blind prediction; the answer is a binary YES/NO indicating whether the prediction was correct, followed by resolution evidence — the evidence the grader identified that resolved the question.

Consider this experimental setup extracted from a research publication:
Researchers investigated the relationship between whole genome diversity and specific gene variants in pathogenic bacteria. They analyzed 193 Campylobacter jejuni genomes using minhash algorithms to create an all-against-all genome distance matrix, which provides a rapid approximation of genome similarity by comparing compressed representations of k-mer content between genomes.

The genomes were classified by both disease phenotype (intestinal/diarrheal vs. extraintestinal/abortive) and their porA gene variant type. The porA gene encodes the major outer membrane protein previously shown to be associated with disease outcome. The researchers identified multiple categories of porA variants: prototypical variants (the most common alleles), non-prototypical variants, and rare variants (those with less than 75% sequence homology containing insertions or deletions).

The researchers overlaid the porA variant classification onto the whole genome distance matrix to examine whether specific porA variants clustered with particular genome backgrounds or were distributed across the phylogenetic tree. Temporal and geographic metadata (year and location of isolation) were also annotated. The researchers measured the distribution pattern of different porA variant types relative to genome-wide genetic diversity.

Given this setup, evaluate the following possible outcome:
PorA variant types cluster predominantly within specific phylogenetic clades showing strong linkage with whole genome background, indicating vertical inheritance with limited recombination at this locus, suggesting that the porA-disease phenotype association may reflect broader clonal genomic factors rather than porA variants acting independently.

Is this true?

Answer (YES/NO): NO